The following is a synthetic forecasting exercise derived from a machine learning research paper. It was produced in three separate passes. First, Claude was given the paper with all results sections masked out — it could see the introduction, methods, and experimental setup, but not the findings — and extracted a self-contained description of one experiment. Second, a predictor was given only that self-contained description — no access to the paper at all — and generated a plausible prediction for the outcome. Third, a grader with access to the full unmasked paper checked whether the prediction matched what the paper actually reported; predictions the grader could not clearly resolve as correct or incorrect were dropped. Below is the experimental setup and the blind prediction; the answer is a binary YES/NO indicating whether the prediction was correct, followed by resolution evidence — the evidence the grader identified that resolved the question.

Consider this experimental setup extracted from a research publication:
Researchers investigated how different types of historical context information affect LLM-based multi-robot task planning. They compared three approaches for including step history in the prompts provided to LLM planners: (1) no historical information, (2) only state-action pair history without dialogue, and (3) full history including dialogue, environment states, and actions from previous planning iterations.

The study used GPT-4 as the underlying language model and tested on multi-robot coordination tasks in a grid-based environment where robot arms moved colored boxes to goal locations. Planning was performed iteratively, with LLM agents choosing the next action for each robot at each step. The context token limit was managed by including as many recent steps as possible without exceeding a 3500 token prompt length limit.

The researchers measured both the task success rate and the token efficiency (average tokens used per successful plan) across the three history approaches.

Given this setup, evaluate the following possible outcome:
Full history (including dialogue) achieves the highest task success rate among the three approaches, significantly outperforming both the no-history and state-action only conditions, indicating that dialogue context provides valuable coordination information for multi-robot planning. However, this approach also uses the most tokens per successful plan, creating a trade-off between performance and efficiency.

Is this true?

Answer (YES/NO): NO